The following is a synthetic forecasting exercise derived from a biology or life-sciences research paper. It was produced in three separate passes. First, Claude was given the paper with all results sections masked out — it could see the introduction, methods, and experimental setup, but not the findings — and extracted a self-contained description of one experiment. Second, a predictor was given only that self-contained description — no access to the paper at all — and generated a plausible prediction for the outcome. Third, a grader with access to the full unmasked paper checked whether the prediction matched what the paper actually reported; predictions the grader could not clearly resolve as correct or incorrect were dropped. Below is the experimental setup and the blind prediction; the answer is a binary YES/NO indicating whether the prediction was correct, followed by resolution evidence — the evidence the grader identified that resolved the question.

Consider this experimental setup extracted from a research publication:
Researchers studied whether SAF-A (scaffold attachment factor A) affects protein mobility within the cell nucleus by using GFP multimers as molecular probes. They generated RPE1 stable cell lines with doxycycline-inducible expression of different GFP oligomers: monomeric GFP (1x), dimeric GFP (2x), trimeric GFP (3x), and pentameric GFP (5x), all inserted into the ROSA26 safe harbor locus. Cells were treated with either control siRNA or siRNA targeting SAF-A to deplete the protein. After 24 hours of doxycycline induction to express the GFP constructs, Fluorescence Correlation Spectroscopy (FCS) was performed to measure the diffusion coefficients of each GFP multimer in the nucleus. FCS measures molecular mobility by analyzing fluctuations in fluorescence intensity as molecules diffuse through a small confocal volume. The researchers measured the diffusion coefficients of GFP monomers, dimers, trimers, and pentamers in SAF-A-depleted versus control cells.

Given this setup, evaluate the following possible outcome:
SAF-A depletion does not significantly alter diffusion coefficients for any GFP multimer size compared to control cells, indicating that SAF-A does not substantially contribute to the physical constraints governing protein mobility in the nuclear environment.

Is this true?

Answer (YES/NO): NO